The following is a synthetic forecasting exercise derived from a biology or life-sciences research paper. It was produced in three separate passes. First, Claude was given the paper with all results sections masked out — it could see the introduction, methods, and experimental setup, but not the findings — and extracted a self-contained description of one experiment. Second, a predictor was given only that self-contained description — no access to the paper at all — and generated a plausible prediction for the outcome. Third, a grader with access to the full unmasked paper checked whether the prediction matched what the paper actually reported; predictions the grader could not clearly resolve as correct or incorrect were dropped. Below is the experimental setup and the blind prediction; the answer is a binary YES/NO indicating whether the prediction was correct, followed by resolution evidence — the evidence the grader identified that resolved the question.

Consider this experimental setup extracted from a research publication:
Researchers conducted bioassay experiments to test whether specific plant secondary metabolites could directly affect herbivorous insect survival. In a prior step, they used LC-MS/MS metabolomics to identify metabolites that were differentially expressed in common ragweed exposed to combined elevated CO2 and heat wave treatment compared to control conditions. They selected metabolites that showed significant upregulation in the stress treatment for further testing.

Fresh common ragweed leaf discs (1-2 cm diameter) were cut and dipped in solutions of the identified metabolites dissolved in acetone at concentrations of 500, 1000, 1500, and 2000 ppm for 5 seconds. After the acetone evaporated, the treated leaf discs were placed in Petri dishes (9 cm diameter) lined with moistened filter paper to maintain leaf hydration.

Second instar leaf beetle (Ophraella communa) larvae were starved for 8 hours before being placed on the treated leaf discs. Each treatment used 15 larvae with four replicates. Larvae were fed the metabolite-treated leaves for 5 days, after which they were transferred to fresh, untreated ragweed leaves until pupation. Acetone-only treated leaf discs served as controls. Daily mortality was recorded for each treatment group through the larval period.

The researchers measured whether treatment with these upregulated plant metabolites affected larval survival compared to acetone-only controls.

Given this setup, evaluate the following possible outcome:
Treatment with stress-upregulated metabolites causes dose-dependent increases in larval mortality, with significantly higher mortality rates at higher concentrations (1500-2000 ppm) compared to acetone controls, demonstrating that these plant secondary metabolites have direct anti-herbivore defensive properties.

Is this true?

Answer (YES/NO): NO